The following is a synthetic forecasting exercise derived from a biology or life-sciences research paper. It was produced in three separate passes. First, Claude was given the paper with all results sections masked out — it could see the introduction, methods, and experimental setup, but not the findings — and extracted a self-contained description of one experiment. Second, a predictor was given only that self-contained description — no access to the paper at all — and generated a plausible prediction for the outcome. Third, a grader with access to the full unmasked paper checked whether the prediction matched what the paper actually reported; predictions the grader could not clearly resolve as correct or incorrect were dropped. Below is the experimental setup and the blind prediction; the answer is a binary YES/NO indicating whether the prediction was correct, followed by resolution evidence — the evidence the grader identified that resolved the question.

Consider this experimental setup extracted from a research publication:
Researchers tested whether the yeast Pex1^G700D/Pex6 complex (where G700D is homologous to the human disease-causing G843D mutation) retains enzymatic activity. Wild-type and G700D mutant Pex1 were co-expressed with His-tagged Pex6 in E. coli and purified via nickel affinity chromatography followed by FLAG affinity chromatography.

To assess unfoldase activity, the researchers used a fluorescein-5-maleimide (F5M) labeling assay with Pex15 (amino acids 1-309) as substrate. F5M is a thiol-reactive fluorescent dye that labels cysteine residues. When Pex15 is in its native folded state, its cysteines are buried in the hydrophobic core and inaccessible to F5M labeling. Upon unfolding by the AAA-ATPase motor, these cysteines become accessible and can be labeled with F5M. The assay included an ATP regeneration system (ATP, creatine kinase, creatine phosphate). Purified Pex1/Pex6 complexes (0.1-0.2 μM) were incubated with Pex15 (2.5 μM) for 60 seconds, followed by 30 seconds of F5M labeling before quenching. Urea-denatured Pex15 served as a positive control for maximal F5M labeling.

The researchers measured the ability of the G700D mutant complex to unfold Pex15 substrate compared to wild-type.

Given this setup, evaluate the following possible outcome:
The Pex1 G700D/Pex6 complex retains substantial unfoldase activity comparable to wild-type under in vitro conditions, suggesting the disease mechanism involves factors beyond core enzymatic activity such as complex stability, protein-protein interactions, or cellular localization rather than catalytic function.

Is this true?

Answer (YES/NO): NO